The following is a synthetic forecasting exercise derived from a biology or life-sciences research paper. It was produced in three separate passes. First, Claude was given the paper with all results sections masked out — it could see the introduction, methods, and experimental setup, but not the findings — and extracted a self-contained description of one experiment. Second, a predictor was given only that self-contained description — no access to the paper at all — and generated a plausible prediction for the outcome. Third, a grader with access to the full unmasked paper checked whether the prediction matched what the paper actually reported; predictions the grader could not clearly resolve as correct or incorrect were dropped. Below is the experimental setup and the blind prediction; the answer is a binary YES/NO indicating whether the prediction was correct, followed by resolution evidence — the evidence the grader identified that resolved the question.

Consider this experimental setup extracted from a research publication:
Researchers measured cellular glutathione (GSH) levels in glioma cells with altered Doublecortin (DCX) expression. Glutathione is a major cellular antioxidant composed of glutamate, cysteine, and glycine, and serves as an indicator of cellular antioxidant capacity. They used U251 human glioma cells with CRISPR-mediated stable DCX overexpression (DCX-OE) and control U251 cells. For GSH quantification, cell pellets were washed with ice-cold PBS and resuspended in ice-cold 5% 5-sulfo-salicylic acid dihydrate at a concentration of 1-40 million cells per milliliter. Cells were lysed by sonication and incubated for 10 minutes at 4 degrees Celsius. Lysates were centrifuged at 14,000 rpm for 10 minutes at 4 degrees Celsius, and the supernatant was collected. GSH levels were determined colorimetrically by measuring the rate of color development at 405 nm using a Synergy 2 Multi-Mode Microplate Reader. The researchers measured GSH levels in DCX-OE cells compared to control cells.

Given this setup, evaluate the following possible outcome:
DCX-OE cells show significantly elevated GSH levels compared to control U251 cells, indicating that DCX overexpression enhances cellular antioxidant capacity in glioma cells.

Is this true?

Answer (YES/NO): YES